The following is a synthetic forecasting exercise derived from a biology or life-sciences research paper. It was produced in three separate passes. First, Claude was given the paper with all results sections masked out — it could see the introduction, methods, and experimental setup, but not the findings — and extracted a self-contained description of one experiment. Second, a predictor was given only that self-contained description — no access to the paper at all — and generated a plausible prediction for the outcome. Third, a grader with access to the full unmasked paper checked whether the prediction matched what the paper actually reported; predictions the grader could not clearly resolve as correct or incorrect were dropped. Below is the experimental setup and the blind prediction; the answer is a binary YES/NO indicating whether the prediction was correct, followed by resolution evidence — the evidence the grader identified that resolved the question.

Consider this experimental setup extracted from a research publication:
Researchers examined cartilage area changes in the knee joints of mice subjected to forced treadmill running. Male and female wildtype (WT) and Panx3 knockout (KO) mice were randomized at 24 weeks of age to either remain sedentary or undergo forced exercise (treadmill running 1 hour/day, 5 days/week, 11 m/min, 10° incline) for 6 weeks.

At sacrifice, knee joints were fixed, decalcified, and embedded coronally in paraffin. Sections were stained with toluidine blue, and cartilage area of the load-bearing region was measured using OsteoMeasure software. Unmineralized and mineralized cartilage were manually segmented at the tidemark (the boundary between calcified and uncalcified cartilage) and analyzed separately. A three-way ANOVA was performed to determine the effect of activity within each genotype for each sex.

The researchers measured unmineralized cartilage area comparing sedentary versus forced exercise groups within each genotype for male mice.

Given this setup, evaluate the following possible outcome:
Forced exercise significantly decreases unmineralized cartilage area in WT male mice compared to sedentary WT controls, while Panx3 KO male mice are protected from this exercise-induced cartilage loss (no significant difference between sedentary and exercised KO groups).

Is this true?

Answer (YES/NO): NO